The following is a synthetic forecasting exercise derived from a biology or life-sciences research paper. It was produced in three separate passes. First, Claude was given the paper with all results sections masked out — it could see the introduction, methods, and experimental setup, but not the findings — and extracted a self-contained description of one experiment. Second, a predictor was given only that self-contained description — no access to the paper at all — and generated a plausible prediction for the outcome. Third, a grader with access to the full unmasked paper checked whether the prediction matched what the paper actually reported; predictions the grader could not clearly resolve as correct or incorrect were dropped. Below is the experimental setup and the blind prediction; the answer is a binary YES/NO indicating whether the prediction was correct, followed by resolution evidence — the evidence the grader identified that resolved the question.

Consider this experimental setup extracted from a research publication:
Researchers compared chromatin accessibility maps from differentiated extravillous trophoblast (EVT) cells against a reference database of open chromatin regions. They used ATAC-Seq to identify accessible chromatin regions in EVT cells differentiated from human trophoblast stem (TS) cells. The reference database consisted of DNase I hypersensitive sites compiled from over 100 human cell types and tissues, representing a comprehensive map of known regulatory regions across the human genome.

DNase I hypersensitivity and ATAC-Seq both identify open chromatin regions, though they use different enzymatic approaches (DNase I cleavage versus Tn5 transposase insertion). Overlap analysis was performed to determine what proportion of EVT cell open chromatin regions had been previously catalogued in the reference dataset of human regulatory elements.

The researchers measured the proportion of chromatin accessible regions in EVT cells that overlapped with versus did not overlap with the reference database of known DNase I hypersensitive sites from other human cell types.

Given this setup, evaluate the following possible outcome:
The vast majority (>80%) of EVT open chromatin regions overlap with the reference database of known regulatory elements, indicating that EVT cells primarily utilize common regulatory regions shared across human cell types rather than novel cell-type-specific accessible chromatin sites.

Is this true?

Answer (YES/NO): YES